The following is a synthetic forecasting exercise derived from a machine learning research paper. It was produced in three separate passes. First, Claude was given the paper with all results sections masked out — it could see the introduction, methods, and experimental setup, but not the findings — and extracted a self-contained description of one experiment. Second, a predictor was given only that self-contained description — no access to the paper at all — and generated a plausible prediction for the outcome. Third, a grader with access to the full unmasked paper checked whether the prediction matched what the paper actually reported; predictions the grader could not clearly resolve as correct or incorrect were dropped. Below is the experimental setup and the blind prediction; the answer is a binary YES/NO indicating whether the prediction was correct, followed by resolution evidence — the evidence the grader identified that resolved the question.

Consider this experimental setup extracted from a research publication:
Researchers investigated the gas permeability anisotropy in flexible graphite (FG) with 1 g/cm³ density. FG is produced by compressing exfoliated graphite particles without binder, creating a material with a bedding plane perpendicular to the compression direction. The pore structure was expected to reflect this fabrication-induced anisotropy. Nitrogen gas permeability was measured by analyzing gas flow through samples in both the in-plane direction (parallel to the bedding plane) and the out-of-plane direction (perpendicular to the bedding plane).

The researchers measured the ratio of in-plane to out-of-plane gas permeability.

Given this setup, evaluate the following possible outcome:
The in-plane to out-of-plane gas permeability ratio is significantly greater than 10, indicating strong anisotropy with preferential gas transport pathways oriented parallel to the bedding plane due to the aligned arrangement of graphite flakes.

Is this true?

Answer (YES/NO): NO